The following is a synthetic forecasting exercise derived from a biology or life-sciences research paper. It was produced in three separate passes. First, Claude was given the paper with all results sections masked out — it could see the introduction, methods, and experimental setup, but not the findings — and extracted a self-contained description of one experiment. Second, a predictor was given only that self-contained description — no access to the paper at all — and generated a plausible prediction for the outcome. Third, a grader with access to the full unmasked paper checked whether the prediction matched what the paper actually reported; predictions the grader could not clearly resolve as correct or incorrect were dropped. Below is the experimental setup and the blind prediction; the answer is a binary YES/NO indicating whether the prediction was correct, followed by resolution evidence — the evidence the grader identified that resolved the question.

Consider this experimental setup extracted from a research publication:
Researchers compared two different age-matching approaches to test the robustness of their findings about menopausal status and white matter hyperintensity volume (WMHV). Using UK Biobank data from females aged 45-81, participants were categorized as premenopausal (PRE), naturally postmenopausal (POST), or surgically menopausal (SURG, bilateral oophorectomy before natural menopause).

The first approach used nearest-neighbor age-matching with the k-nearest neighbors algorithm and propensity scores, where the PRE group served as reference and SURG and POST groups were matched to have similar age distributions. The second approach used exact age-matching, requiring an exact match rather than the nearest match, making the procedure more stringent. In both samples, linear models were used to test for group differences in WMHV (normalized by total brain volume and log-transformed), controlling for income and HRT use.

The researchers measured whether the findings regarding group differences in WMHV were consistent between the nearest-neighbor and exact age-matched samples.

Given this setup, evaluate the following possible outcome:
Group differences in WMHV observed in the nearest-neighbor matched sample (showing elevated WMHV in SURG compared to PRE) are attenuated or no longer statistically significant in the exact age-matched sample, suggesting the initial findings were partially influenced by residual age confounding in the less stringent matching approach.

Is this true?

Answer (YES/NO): NO